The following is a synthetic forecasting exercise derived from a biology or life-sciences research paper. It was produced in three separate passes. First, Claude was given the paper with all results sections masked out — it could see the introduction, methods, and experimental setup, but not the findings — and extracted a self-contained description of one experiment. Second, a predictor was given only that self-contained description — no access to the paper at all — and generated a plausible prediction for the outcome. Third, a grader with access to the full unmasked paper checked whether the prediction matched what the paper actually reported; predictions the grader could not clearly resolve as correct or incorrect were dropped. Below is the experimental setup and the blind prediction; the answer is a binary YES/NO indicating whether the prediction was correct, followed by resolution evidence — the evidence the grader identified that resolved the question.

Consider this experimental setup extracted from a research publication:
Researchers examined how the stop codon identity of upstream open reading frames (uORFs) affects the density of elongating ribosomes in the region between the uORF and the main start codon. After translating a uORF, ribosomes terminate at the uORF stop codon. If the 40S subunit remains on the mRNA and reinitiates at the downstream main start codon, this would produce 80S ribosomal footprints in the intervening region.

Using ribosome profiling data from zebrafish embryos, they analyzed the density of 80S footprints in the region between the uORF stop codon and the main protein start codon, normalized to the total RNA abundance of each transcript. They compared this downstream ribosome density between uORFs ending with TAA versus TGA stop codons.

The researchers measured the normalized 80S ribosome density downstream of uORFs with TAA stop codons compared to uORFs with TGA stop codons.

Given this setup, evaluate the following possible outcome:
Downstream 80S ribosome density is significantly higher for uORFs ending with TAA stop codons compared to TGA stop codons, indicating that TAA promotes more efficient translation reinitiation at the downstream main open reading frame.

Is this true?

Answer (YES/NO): NO